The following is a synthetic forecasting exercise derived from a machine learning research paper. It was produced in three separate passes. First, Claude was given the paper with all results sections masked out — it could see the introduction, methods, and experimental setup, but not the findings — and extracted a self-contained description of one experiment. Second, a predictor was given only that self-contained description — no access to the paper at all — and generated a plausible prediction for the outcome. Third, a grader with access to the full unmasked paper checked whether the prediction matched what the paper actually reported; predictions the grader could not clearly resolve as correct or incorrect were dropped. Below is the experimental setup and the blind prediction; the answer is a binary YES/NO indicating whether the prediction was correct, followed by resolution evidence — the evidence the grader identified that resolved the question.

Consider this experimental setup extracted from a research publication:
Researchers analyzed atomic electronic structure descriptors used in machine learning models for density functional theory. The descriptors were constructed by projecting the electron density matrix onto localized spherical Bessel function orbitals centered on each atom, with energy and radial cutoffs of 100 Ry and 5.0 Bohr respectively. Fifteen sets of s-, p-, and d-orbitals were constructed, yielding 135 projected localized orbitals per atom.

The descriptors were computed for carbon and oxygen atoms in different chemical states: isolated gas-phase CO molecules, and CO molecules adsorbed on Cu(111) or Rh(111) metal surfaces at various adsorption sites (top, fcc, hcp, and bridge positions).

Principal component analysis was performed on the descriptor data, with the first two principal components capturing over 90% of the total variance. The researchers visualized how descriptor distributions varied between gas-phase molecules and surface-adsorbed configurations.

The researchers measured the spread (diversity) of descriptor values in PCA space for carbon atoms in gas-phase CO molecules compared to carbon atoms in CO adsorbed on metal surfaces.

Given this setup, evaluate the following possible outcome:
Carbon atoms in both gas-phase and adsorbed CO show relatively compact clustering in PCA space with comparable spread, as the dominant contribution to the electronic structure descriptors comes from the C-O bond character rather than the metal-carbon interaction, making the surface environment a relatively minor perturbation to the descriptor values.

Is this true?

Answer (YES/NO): NO